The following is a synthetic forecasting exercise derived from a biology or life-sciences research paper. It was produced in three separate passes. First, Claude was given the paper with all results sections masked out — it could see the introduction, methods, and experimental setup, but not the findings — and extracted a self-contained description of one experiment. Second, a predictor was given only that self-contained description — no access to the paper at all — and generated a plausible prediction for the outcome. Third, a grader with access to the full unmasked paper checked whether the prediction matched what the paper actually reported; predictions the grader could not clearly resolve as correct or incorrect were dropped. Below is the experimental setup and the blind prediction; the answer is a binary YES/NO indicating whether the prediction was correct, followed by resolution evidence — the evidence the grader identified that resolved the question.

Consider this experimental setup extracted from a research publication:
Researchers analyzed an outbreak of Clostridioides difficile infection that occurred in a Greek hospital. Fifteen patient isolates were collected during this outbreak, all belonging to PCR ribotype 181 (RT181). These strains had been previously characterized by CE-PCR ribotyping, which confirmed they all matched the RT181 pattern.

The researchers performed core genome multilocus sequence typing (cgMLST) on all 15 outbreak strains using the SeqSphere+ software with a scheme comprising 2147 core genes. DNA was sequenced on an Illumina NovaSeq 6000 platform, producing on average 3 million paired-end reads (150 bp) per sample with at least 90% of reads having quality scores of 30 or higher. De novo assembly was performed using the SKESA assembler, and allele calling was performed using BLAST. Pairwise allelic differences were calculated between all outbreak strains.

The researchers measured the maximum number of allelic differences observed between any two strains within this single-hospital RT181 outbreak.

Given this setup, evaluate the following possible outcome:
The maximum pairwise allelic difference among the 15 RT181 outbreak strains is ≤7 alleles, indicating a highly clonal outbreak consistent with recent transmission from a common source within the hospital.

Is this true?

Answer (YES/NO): YES